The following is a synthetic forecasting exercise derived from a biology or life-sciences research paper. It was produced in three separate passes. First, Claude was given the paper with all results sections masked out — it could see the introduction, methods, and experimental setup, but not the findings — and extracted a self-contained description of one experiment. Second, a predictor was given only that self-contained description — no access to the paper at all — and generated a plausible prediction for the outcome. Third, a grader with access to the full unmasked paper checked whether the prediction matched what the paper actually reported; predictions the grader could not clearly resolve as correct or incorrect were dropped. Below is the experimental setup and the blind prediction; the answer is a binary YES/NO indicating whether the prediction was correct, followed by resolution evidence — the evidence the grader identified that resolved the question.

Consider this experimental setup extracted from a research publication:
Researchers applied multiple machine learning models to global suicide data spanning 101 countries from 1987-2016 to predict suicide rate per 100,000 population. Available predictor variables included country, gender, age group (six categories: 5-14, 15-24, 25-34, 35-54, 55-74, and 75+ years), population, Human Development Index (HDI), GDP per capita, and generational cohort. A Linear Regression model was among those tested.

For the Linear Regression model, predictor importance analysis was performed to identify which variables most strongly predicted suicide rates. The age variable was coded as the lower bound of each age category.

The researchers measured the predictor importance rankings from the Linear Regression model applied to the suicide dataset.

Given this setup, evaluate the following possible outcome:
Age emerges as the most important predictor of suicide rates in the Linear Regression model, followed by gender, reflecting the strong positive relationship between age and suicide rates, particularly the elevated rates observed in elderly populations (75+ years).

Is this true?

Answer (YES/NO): NO